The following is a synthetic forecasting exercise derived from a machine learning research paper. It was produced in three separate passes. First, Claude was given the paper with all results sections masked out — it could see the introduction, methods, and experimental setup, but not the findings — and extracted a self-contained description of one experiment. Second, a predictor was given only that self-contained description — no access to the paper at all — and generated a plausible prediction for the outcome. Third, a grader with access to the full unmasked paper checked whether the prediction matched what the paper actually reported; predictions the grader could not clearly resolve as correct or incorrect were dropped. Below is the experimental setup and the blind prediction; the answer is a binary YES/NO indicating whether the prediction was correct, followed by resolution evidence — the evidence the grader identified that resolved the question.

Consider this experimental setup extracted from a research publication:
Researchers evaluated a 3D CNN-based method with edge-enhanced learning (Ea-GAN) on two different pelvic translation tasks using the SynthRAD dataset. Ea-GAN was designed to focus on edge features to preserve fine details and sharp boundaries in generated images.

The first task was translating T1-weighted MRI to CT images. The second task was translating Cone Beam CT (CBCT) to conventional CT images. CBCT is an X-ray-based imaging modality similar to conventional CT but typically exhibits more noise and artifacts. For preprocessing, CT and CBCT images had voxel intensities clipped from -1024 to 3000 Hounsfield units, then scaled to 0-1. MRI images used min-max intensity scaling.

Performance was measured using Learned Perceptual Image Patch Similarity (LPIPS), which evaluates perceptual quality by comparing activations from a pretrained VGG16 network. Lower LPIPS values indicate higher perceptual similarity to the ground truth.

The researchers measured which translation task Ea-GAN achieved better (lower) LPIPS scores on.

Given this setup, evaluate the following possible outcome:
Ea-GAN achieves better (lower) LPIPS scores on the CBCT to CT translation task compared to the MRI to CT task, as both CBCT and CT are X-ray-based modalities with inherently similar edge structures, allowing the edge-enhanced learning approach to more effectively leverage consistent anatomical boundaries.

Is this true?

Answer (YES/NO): NO